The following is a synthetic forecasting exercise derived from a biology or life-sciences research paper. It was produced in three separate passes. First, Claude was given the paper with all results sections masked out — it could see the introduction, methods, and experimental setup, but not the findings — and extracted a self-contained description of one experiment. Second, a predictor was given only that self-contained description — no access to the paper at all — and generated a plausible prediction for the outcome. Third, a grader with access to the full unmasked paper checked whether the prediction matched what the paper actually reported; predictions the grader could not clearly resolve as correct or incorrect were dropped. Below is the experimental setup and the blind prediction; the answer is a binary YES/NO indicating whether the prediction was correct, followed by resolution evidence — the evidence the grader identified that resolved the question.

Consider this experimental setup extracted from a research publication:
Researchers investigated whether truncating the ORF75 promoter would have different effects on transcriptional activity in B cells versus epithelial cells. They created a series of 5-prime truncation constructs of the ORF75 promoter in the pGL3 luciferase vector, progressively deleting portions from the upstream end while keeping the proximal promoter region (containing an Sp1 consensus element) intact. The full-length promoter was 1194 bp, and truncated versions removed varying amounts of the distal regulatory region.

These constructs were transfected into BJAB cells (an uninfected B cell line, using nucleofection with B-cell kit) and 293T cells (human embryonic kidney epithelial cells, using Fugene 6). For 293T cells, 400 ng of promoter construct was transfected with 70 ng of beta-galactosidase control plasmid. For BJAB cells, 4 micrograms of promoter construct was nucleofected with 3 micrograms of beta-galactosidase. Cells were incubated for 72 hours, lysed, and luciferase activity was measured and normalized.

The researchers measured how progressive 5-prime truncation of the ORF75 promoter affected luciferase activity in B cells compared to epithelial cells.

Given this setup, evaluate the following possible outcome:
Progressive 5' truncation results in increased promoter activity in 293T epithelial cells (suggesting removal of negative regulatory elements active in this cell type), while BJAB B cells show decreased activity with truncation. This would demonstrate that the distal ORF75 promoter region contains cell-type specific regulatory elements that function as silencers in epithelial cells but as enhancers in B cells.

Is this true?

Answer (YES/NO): NO